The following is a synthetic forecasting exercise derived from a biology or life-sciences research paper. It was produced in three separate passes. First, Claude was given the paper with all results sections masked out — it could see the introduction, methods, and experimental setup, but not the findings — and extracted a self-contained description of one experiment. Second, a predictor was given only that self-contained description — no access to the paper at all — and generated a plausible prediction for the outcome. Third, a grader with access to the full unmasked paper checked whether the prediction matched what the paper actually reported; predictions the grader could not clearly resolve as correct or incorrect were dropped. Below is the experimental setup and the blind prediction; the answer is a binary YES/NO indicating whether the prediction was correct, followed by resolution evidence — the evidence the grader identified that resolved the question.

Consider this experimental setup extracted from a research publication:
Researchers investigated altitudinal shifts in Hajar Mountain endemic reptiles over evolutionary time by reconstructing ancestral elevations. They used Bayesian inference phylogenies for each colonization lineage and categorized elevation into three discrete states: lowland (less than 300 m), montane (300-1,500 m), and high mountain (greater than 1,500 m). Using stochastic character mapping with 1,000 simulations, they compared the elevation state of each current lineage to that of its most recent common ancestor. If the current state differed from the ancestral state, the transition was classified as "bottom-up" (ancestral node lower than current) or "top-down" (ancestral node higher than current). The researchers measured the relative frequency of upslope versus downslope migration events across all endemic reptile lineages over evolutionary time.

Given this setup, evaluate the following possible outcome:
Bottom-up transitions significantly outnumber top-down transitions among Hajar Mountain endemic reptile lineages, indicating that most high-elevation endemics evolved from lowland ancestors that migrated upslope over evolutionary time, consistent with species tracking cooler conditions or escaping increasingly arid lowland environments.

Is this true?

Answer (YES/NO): YES